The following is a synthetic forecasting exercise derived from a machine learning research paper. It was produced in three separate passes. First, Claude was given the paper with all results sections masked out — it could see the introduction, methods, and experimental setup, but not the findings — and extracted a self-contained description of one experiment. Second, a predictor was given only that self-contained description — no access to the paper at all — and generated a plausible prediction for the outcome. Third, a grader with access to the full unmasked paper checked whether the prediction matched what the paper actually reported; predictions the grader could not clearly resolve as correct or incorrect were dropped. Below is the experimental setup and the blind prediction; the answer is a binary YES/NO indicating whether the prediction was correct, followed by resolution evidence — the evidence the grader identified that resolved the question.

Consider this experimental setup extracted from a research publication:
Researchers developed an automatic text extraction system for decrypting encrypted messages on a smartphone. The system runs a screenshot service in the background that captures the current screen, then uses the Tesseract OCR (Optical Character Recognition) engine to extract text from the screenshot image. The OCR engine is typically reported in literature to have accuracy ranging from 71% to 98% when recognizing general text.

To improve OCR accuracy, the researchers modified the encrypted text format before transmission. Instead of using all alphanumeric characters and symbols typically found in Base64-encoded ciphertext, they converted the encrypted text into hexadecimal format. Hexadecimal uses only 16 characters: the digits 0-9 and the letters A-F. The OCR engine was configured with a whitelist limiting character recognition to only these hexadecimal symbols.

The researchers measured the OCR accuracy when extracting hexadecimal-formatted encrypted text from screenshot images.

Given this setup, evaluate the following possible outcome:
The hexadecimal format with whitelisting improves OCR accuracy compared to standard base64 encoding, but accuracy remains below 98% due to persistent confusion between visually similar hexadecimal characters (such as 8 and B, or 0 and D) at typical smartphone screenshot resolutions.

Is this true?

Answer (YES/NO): NO